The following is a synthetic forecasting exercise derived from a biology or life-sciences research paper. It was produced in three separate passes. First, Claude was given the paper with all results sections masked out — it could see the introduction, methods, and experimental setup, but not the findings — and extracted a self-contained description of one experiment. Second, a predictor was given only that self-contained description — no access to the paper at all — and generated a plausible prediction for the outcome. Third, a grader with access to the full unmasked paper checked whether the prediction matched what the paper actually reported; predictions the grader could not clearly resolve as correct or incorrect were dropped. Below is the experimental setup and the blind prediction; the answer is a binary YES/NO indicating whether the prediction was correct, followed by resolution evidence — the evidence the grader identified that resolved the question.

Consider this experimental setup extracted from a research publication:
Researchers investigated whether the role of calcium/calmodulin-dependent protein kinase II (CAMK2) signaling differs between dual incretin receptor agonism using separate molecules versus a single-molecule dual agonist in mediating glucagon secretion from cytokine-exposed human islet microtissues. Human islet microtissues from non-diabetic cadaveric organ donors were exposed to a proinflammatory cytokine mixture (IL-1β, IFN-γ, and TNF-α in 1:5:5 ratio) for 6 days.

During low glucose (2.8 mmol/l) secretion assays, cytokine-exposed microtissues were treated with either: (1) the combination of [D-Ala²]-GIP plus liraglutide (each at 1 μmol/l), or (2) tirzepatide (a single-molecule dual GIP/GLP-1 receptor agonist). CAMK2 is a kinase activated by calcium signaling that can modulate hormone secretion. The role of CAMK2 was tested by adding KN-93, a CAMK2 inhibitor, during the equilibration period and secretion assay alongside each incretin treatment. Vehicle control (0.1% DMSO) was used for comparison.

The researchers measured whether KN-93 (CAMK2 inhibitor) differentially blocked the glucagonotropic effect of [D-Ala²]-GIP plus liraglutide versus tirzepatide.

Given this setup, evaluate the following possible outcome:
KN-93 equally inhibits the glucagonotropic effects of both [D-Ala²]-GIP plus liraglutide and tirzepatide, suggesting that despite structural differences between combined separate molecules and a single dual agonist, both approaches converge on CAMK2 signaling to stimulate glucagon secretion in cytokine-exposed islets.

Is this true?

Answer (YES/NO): NO